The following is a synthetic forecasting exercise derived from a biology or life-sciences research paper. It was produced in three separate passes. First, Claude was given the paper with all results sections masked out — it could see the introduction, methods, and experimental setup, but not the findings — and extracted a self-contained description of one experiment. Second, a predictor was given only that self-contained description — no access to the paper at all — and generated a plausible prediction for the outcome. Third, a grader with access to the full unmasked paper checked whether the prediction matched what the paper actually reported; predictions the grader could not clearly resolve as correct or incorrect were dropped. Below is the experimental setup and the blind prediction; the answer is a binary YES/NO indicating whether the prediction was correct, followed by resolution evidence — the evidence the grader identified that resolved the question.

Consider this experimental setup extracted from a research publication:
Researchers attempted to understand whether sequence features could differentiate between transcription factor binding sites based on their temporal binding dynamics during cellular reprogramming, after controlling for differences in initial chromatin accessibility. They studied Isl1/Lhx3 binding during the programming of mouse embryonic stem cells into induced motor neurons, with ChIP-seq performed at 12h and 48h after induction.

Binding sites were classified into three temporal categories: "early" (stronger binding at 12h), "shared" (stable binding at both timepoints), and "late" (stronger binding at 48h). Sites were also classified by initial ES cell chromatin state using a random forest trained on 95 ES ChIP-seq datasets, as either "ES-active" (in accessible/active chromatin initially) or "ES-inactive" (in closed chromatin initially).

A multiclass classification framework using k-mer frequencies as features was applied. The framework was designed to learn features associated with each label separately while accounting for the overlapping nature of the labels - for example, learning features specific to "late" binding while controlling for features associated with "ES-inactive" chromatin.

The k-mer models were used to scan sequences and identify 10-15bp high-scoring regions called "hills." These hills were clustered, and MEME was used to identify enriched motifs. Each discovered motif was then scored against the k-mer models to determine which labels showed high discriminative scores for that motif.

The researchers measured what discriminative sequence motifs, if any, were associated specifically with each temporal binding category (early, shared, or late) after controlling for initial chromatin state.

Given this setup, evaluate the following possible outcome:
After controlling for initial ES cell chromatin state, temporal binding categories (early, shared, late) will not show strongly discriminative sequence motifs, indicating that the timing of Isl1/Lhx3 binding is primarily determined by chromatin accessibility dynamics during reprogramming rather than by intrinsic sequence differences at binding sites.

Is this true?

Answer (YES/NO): NO